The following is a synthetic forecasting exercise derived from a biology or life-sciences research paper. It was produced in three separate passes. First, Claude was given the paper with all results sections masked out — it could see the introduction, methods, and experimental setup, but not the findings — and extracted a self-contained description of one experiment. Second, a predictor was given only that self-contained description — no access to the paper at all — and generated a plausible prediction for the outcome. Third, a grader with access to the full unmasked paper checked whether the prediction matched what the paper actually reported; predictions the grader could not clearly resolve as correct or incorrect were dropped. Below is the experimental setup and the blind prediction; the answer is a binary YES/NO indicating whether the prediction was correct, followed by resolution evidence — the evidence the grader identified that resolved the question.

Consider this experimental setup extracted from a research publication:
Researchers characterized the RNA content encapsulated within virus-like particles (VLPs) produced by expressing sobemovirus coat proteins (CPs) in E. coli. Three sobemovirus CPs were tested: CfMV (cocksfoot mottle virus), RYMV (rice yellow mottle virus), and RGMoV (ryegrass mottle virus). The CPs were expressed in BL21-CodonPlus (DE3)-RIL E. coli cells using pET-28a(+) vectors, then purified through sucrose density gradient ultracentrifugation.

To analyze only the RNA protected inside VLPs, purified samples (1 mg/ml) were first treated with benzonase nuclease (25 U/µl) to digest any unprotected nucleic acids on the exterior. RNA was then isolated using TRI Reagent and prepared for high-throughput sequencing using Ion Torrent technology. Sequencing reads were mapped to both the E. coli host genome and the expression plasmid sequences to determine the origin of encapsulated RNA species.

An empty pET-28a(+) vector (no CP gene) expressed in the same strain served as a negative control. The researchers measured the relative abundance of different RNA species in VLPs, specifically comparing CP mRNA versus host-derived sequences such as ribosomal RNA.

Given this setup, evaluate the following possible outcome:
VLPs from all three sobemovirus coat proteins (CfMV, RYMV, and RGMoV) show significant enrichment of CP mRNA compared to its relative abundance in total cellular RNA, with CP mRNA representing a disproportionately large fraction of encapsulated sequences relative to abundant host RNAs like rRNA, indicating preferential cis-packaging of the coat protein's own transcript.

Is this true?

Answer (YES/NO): YES